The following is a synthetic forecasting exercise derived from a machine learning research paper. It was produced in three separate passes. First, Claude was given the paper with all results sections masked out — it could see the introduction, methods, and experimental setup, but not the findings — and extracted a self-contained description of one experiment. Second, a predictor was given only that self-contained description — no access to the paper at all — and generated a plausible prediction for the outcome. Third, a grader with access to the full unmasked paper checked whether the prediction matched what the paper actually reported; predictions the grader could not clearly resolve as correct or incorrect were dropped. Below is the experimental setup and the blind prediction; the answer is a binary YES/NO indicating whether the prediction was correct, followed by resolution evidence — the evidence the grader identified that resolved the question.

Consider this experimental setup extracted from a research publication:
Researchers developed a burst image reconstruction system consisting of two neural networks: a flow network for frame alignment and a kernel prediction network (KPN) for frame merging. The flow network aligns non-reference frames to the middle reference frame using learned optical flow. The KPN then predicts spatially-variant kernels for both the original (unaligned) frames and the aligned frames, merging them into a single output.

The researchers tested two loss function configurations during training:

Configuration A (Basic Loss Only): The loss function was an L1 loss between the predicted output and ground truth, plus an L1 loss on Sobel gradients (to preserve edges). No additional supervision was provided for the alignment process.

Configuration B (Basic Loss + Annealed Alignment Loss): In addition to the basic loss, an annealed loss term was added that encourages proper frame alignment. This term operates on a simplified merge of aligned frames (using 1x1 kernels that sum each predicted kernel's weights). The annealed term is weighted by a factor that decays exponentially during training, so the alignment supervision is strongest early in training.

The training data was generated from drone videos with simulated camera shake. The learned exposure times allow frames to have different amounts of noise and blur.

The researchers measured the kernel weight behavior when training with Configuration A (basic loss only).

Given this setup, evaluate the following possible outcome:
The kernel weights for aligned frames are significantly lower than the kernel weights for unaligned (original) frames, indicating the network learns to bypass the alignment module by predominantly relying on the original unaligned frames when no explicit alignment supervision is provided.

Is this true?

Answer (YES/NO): YES